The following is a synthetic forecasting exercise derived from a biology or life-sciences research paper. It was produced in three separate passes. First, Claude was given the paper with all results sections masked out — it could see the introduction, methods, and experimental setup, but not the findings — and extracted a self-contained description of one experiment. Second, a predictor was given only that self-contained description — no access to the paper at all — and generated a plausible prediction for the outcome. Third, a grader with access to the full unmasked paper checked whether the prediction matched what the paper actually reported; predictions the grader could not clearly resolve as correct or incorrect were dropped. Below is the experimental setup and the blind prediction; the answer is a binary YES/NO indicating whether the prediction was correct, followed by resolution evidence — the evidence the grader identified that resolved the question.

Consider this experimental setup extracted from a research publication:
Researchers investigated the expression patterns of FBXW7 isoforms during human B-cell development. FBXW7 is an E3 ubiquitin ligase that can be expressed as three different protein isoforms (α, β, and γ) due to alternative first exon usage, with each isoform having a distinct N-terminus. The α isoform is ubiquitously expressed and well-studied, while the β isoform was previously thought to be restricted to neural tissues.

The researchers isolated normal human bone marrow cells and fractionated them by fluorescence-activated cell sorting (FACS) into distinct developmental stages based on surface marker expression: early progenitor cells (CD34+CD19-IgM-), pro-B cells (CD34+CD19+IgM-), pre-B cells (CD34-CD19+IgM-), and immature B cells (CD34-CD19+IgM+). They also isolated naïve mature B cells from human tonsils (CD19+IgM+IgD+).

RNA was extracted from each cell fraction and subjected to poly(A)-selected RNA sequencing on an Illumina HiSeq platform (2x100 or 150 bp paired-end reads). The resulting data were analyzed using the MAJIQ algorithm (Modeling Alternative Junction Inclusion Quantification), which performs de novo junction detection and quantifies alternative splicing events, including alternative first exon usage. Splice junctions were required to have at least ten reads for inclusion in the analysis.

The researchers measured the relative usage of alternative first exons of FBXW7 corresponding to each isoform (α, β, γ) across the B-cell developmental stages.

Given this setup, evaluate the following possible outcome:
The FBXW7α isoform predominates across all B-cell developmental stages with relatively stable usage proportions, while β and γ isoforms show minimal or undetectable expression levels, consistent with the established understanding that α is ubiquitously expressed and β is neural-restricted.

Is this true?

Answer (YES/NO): NO